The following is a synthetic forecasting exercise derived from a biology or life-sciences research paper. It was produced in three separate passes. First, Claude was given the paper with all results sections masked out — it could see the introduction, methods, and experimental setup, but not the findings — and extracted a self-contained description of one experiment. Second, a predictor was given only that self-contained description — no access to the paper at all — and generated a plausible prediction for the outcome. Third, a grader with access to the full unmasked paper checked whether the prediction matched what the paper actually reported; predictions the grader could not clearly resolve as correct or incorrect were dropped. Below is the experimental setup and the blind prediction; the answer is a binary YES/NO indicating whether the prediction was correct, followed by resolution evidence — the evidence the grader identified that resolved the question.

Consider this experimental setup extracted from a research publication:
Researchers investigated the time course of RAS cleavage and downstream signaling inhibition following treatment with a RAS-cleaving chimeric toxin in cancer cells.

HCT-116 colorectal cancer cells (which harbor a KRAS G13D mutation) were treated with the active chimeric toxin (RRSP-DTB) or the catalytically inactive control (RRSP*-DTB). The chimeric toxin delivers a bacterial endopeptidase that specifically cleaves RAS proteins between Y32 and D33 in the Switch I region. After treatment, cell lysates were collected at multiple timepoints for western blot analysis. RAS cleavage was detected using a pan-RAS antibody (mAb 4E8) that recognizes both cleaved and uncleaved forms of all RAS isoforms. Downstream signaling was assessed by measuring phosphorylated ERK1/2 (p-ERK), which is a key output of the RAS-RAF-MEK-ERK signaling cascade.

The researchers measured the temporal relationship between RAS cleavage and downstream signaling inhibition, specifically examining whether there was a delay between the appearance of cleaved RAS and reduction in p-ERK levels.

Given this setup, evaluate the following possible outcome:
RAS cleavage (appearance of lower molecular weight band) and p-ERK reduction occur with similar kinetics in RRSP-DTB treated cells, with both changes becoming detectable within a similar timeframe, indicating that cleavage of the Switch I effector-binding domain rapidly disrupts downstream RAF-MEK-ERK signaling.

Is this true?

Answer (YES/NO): YES